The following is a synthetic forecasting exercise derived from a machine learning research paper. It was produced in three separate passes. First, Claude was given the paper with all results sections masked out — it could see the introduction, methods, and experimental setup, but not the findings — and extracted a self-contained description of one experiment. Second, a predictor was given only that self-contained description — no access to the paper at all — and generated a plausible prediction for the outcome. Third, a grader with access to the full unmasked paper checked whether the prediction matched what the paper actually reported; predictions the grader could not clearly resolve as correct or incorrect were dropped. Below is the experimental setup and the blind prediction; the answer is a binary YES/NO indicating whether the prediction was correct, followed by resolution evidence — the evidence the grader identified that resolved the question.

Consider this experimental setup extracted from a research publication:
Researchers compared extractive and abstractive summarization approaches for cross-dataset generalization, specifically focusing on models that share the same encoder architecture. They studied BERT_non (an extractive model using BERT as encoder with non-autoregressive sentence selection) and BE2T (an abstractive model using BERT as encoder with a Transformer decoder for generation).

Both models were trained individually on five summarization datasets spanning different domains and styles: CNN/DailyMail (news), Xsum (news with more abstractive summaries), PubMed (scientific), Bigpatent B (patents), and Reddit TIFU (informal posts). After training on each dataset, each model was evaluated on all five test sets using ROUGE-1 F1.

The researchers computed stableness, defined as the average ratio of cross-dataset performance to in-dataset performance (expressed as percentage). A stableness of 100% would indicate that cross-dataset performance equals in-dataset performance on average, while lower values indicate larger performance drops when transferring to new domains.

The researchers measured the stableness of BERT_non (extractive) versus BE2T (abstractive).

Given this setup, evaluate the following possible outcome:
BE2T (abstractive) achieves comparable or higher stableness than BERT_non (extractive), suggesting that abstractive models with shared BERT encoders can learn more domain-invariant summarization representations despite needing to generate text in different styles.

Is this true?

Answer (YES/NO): NO